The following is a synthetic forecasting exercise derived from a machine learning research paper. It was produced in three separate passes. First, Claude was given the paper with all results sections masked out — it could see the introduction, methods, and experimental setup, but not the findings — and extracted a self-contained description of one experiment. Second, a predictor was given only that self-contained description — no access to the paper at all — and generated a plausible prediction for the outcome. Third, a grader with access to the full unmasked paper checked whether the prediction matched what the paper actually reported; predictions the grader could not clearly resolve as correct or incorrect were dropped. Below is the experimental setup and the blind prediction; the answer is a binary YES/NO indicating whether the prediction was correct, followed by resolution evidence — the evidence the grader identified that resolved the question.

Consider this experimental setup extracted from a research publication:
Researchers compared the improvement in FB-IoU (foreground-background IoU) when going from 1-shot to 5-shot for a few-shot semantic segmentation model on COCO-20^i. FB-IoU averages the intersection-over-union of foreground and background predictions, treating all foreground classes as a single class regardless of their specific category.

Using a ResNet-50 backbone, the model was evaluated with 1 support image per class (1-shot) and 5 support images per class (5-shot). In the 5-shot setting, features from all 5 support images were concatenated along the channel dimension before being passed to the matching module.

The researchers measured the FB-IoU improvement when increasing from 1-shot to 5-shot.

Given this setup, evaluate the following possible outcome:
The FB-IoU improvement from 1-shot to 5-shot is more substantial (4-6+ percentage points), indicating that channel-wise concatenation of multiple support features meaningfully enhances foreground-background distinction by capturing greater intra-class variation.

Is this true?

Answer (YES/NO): YES